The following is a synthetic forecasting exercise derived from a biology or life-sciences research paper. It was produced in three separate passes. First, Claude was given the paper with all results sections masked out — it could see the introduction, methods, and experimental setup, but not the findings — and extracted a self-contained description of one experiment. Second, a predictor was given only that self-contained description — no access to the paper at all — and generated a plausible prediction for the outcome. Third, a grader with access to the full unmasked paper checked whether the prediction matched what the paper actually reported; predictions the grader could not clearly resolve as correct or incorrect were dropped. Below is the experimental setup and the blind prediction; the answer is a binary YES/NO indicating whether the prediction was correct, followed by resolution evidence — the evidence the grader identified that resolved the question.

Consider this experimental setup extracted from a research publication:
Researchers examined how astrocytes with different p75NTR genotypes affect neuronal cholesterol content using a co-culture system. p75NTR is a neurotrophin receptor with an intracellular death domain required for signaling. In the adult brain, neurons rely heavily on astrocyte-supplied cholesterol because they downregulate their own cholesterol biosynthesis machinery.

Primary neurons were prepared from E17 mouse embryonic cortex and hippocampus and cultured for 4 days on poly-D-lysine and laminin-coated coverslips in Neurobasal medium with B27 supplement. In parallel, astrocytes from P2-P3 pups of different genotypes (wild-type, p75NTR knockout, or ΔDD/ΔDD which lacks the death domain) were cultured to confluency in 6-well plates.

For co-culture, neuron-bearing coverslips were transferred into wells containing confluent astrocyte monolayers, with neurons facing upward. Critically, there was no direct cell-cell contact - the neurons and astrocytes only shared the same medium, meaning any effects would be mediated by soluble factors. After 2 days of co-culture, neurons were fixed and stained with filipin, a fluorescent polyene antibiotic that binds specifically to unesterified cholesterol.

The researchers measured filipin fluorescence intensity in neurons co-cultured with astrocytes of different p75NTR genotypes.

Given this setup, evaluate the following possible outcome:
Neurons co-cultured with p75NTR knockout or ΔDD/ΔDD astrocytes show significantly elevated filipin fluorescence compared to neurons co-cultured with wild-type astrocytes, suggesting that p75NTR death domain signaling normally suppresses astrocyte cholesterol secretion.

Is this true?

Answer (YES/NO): YES